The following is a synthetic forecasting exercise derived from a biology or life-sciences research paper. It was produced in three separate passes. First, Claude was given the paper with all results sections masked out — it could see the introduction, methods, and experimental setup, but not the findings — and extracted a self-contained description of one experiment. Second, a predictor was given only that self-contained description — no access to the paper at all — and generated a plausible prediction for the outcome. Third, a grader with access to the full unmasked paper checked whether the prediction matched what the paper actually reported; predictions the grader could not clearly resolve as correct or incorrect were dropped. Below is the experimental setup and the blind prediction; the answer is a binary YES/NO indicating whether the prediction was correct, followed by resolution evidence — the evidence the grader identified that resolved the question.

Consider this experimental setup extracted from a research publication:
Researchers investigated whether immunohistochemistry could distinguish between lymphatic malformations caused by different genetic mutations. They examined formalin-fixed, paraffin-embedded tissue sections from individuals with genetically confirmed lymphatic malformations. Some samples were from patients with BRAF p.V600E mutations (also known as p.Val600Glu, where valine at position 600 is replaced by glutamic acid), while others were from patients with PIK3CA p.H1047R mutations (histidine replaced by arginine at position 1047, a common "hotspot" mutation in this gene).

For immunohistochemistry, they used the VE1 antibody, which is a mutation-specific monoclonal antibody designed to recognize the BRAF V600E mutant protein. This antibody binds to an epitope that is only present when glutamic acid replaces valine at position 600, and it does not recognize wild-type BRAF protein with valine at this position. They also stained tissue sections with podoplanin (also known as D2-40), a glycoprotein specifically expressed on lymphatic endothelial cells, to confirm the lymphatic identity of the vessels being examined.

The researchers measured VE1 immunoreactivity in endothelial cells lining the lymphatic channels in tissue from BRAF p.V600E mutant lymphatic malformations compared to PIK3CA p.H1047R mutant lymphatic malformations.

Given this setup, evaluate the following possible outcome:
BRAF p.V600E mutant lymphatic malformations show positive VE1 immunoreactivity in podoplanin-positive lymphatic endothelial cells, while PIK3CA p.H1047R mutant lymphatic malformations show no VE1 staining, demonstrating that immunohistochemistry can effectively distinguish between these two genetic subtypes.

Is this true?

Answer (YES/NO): YES